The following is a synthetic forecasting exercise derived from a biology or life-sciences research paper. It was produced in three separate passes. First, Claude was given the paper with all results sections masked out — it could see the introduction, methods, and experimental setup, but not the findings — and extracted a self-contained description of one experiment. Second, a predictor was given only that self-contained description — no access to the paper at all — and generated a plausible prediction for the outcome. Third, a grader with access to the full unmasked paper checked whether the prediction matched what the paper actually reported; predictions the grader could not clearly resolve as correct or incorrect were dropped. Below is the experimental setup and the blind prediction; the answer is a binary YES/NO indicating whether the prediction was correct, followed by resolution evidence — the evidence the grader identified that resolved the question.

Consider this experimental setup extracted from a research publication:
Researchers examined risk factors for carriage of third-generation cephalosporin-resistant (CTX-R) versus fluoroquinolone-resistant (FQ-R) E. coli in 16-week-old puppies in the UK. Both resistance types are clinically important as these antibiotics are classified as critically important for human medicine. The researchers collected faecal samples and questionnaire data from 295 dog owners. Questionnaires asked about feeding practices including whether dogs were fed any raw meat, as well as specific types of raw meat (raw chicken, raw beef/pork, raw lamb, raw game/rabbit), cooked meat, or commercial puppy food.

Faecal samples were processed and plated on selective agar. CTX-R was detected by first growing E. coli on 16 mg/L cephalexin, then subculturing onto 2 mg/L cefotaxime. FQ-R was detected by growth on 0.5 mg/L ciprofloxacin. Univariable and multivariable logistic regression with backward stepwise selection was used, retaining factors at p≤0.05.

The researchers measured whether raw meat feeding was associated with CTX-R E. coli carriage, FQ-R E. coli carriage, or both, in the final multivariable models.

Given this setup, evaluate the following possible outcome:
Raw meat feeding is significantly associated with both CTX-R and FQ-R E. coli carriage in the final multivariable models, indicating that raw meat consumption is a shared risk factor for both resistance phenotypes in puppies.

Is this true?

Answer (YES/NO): NO